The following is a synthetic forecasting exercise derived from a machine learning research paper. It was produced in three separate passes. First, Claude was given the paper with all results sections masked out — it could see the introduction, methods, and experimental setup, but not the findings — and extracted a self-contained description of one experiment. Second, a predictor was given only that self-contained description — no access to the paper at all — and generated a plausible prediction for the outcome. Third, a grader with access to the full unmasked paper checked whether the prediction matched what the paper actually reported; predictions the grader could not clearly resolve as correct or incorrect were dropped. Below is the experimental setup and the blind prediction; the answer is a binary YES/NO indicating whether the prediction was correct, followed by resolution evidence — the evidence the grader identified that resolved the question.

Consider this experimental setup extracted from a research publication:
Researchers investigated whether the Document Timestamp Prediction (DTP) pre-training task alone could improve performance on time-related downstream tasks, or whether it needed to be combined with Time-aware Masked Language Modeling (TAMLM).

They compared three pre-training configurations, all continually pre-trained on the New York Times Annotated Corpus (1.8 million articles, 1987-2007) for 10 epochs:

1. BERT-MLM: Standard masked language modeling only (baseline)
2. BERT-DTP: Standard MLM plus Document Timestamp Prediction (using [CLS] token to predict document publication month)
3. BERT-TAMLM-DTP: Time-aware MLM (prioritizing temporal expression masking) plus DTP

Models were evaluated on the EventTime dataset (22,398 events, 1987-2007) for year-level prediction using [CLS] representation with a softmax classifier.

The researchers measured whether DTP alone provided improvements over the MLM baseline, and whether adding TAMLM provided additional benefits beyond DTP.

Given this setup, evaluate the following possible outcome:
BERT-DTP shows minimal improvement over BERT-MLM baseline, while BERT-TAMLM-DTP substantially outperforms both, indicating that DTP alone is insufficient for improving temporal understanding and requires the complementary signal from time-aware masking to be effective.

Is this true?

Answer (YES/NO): NO